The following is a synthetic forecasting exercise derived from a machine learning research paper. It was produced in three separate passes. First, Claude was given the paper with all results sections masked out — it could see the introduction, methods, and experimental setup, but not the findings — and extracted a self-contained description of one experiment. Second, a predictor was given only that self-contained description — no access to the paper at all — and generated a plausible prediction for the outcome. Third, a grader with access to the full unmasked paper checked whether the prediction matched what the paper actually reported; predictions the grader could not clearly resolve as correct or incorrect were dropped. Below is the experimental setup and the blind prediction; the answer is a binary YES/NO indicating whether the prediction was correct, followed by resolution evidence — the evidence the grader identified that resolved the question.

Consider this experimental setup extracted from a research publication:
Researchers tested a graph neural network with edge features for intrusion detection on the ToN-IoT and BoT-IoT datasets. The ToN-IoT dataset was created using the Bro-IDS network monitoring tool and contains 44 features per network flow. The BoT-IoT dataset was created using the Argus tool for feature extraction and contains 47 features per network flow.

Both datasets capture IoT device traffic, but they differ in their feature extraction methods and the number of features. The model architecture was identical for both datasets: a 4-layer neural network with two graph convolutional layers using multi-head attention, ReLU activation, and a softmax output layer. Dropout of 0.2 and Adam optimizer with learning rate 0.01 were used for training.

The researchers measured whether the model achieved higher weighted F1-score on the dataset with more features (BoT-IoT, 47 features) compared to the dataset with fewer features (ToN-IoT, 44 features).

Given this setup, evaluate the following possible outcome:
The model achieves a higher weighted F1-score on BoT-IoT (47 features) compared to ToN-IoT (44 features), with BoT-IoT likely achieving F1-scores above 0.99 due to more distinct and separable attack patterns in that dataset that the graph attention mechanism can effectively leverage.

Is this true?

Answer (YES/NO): NO